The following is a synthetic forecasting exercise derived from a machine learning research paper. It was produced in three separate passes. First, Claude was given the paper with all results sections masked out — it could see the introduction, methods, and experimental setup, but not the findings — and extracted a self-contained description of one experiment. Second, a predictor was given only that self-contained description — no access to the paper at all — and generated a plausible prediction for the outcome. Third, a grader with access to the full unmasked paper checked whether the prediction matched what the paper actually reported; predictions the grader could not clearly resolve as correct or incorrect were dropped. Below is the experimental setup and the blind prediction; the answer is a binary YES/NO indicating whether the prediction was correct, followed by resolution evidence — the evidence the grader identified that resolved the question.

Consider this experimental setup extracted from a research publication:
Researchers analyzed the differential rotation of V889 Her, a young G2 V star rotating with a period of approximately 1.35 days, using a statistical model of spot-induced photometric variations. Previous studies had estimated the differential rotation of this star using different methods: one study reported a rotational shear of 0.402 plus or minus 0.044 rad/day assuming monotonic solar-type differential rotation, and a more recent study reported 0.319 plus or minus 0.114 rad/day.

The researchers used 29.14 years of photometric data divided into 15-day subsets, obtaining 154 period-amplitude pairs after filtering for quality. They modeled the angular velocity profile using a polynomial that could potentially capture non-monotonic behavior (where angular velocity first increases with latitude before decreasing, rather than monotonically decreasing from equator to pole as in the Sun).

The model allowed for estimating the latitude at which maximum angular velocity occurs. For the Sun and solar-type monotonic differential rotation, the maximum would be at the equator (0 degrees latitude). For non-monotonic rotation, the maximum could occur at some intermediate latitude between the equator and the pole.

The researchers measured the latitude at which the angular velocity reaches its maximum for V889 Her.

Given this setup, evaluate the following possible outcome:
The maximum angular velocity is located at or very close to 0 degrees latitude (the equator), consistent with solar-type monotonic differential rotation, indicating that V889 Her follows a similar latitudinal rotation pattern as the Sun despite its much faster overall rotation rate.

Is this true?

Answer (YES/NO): NO